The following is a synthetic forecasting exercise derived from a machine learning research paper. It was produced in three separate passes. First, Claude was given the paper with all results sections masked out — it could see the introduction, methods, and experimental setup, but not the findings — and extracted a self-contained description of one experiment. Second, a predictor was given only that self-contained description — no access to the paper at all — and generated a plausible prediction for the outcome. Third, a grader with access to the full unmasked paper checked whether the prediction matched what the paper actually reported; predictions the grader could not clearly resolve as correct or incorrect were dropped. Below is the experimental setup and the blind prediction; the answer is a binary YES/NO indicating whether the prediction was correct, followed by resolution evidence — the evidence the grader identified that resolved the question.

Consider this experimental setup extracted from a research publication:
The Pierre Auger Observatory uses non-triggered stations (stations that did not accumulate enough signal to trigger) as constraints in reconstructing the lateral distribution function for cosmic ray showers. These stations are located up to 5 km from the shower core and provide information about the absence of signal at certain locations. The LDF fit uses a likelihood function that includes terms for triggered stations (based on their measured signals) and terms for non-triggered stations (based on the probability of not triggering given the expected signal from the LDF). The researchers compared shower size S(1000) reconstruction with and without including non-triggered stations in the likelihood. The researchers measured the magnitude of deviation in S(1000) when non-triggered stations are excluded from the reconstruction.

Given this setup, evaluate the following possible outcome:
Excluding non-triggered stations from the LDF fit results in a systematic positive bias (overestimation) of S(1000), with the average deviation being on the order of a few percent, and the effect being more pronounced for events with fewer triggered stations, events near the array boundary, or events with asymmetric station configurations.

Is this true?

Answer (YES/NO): NO